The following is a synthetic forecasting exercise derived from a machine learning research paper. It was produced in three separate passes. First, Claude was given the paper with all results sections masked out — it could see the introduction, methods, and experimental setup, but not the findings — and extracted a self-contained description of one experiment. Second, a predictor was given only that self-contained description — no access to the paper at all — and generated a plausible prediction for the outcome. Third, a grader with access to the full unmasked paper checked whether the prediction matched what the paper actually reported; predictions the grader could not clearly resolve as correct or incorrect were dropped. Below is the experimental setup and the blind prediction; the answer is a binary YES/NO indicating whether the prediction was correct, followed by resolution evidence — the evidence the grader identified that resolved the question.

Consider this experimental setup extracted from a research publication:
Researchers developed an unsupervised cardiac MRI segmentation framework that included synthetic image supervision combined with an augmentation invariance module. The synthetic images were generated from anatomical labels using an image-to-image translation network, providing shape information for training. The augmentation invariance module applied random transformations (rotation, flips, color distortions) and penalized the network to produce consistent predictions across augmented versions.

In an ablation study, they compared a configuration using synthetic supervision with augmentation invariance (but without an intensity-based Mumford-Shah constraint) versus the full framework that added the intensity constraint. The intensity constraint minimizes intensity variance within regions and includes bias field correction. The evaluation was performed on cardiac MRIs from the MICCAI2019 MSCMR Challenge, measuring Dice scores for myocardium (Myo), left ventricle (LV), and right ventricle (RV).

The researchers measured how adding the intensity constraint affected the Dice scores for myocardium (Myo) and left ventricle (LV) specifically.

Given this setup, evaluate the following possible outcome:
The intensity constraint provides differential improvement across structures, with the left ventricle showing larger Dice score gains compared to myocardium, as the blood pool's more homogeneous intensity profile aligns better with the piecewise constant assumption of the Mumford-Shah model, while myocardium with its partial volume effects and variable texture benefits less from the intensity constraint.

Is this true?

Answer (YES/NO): YES